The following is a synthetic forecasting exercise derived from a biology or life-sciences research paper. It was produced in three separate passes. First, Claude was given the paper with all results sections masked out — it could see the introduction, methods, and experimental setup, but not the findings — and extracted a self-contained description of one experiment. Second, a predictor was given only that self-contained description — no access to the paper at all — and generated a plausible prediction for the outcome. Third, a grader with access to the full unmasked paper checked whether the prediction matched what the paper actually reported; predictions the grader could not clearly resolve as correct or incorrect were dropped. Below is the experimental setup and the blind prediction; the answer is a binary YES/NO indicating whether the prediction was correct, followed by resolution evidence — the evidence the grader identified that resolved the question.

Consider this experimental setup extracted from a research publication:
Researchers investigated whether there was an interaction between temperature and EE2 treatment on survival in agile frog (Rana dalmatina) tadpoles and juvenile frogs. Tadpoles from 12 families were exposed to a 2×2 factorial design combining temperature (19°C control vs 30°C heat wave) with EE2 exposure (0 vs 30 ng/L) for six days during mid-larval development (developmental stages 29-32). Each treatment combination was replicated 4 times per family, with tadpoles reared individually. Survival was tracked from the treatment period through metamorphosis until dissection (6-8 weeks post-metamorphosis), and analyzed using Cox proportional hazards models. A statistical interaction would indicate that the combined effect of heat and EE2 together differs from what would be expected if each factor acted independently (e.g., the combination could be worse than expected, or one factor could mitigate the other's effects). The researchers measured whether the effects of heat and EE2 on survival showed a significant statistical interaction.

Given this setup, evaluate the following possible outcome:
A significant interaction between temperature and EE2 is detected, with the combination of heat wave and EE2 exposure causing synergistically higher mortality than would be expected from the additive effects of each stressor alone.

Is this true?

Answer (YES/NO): NO